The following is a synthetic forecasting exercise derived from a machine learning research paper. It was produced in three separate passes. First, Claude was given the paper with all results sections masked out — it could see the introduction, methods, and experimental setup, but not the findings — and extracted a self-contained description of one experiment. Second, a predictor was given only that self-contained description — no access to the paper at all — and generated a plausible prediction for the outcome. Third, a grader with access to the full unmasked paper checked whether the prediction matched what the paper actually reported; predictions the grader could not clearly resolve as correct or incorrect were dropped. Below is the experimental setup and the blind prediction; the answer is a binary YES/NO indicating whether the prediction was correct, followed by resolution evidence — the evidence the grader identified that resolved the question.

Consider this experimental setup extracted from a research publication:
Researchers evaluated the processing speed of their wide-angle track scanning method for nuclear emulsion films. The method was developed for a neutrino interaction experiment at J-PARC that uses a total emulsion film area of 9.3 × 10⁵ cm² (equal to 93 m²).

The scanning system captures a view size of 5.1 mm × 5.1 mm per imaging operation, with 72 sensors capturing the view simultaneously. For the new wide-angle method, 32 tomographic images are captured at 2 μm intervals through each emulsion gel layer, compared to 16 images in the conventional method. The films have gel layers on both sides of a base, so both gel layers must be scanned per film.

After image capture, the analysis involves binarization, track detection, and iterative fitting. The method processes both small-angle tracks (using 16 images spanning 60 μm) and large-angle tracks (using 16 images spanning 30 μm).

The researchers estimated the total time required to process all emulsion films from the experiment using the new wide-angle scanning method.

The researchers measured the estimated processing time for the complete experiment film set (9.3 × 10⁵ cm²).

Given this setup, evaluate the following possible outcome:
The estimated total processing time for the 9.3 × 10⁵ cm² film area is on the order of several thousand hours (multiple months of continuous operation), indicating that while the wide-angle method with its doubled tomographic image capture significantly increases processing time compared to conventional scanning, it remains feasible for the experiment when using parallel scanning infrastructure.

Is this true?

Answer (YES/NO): YES